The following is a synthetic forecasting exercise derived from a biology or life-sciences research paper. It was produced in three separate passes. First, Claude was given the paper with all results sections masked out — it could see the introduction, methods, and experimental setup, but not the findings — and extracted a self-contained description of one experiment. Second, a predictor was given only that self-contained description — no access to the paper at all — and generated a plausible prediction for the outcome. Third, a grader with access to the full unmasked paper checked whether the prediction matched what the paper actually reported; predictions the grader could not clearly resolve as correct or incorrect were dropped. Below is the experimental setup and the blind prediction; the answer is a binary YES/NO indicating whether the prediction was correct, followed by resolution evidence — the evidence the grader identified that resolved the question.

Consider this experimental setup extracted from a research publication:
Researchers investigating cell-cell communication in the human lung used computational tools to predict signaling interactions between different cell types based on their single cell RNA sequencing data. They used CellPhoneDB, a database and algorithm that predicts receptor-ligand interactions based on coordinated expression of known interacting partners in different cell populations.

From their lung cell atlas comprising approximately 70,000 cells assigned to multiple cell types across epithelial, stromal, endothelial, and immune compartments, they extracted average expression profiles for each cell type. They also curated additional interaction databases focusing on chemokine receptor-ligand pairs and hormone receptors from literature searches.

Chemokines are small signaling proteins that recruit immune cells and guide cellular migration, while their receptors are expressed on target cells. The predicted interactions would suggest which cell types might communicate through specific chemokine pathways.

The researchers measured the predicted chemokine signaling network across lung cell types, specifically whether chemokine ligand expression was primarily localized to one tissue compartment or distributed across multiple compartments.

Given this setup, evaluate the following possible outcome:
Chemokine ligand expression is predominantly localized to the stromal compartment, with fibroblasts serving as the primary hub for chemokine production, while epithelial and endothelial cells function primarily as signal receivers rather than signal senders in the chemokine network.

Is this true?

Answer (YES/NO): NO